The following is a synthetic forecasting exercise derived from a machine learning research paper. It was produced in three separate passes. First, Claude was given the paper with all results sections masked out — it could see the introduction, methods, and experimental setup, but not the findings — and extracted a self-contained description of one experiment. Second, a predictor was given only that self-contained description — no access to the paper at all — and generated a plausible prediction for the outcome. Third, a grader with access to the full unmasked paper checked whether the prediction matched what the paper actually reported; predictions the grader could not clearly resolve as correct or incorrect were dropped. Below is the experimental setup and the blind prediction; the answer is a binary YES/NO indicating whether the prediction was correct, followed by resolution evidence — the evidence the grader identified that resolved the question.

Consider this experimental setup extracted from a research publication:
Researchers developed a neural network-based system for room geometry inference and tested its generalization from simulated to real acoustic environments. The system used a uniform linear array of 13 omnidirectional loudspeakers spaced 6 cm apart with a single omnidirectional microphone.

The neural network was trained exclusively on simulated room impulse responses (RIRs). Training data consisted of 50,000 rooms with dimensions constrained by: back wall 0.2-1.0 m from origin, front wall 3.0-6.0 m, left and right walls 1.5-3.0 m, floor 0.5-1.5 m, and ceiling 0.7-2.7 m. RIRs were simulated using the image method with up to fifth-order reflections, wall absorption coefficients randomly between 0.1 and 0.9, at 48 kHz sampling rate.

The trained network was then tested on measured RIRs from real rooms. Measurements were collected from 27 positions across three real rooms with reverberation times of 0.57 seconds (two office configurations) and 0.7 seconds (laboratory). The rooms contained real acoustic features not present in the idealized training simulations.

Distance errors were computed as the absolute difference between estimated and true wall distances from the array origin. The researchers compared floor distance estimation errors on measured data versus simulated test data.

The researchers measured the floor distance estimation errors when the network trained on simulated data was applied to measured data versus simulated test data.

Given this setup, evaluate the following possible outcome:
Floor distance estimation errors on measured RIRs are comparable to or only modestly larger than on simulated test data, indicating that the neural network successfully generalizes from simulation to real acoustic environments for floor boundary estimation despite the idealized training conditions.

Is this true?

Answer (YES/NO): YES